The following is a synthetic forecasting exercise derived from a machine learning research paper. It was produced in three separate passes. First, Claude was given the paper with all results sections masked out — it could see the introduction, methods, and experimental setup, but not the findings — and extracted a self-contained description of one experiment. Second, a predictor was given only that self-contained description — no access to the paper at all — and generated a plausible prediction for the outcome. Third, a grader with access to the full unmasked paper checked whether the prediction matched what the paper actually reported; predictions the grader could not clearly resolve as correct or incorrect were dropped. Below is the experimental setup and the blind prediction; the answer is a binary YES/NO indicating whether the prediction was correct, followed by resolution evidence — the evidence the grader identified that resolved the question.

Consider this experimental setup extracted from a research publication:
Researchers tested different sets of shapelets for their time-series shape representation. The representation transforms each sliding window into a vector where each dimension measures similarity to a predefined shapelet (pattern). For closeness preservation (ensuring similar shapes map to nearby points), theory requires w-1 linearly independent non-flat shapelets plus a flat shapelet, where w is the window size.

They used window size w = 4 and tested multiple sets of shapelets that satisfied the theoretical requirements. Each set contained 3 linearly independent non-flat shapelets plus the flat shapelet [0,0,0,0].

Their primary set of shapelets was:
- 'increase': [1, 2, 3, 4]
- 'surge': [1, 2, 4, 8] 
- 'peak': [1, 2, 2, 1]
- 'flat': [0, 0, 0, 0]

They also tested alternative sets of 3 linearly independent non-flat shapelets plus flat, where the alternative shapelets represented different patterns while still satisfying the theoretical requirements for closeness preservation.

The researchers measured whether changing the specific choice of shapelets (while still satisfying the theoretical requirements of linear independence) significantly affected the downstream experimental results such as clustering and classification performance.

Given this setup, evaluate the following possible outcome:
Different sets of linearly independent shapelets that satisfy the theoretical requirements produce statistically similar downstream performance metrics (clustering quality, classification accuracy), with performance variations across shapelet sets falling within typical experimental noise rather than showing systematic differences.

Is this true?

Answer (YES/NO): YES